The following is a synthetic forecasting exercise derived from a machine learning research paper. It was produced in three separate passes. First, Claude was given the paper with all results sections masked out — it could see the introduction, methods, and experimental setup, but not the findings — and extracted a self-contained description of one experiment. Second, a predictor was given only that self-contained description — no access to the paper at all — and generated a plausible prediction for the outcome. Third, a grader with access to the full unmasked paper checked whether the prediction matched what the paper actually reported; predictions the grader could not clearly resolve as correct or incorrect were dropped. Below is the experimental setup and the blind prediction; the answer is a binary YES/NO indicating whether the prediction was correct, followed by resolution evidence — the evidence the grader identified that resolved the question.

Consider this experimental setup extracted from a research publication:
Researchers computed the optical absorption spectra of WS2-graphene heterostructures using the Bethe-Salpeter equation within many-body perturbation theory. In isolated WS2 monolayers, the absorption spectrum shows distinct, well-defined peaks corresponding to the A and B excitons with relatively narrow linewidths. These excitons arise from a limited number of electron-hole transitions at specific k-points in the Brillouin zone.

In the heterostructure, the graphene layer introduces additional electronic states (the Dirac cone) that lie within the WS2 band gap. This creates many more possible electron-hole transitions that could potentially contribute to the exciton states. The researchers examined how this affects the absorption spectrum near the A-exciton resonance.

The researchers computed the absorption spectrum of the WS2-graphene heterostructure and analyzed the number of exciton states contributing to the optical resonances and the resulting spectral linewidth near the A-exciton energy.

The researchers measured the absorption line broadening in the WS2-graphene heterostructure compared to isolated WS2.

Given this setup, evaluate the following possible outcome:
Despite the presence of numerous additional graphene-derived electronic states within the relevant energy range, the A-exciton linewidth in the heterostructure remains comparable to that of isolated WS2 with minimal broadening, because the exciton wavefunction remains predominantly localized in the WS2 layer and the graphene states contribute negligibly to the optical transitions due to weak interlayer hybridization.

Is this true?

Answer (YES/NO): NO